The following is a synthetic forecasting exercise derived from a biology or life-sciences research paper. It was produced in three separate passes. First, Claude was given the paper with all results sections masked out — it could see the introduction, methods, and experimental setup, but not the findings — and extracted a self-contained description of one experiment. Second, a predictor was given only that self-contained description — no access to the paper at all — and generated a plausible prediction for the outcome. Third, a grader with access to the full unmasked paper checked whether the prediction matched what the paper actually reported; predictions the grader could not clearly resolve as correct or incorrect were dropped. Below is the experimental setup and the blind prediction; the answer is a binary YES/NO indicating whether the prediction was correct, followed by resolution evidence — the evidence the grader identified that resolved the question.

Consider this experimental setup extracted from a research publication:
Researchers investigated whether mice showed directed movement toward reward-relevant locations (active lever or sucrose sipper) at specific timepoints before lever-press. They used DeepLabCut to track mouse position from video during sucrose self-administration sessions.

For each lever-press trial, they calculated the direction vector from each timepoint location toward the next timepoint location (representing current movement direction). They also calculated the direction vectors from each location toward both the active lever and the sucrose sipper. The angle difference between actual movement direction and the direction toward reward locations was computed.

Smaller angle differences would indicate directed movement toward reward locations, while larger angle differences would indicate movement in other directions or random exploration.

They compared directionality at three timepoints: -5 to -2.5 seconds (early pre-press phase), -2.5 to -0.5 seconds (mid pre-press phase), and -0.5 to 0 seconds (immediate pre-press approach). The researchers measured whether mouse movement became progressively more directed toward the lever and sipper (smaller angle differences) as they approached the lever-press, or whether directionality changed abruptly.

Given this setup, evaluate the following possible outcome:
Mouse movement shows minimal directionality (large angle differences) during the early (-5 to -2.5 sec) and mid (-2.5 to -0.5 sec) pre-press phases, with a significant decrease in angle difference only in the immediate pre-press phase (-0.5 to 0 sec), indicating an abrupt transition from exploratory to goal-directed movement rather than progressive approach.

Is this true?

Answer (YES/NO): NO